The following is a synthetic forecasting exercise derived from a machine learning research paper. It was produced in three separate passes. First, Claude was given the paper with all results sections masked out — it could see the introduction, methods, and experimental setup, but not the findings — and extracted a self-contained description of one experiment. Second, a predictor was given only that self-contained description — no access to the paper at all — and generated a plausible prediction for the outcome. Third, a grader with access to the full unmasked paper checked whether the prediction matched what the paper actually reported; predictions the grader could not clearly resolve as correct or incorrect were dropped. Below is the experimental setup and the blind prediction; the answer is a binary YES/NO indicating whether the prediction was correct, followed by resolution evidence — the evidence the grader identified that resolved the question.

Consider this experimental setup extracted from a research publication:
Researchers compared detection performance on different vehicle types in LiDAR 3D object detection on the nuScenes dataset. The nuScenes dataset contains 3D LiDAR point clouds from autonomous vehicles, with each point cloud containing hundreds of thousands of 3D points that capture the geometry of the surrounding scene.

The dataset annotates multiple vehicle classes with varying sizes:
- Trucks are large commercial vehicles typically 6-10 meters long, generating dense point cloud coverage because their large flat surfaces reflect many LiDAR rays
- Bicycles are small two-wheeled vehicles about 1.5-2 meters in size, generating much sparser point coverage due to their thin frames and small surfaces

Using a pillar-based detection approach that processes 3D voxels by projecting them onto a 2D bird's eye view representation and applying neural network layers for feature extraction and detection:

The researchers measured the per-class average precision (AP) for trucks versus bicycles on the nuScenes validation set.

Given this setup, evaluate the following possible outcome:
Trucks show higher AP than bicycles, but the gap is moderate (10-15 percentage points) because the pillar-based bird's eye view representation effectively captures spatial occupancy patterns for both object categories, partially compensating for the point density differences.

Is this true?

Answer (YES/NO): NO